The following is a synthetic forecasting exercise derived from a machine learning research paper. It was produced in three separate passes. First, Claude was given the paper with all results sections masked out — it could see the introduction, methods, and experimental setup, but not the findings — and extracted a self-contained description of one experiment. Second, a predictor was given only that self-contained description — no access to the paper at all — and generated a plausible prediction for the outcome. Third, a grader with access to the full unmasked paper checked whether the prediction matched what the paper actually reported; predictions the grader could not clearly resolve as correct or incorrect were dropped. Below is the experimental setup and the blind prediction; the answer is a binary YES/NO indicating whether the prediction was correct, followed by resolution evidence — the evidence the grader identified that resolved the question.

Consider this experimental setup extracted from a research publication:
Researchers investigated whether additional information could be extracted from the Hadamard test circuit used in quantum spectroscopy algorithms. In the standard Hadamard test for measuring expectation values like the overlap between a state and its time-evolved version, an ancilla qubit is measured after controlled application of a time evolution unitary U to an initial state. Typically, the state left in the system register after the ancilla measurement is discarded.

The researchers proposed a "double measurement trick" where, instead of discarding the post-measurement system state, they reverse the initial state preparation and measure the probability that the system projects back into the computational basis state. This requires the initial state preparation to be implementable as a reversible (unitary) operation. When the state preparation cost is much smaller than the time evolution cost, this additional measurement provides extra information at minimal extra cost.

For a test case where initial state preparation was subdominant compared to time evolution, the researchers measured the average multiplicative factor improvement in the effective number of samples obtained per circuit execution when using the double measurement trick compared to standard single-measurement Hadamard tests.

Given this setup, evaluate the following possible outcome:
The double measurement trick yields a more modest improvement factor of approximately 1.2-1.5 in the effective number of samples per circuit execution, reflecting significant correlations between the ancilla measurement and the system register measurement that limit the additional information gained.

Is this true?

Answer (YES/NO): YES